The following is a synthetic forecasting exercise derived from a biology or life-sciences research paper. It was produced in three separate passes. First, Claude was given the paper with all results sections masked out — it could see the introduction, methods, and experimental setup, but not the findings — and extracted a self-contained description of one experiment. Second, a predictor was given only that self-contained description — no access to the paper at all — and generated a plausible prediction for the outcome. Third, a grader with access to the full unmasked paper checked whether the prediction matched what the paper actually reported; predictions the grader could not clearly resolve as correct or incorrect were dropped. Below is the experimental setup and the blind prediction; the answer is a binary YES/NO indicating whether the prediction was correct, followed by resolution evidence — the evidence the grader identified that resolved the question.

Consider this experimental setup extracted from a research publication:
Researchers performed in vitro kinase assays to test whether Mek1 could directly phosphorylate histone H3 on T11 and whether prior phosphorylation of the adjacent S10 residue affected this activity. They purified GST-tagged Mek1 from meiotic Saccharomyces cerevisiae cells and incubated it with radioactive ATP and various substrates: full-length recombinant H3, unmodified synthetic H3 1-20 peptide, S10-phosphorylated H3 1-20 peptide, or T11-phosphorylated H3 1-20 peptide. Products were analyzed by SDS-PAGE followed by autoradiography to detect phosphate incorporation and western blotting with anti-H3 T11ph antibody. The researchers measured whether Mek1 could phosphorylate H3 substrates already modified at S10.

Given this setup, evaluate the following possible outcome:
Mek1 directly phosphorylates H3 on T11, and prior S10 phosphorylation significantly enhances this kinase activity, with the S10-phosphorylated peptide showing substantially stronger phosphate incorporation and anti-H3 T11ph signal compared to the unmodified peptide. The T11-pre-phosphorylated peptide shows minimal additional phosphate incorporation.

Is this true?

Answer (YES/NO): NO